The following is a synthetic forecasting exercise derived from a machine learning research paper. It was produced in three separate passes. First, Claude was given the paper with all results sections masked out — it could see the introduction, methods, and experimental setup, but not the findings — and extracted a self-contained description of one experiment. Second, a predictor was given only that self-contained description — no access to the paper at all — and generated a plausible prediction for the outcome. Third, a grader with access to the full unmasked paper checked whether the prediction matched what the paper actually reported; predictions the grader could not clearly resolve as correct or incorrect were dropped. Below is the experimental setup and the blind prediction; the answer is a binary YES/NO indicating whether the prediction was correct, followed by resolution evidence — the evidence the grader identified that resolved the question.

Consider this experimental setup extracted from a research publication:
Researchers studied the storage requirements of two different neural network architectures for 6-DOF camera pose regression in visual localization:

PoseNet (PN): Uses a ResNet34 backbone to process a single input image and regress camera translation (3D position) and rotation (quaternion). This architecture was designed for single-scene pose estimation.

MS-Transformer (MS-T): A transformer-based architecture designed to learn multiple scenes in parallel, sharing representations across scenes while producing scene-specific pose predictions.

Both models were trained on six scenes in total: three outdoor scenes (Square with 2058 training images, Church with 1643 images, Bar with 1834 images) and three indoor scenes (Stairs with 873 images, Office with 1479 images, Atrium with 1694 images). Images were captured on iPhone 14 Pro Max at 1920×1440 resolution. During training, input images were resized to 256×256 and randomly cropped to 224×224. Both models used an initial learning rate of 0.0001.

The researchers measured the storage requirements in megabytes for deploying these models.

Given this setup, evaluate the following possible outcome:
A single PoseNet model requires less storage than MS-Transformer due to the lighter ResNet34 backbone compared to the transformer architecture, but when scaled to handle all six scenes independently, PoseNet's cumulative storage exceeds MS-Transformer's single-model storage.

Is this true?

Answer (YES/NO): NO